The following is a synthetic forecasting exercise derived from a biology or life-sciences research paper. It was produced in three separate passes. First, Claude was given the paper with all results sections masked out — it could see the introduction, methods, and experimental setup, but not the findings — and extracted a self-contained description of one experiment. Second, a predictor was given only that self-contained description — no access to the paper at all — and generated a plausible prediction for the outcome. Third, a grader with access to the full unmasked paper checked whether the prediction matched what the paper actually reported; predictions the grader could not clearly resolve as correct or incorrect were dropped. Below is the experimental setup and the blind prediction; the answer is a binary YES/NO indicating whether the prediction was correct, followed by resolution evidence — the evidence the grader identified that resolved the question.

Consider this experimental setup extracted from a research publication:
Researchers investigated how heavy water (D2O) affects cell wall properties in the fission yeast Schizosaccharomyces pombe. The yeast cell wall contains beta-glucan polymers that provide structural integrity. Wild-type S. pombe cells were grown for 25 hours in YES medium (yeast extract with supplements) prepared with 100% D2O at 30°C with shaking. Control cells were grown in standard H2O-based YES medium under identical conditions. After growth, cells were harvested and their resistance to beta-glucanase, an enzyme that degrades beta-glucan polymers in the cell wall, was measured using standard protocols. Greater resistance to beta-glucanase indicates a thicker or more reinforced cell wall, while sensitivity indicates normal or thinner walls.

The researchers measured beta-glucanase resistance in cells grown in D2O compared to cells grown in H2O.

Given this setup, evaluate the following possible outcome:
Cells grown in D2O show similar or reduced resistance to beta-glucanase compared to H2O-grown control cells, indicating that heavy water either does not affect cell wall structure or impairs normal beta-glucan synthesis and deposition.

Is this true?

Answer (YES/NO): NO